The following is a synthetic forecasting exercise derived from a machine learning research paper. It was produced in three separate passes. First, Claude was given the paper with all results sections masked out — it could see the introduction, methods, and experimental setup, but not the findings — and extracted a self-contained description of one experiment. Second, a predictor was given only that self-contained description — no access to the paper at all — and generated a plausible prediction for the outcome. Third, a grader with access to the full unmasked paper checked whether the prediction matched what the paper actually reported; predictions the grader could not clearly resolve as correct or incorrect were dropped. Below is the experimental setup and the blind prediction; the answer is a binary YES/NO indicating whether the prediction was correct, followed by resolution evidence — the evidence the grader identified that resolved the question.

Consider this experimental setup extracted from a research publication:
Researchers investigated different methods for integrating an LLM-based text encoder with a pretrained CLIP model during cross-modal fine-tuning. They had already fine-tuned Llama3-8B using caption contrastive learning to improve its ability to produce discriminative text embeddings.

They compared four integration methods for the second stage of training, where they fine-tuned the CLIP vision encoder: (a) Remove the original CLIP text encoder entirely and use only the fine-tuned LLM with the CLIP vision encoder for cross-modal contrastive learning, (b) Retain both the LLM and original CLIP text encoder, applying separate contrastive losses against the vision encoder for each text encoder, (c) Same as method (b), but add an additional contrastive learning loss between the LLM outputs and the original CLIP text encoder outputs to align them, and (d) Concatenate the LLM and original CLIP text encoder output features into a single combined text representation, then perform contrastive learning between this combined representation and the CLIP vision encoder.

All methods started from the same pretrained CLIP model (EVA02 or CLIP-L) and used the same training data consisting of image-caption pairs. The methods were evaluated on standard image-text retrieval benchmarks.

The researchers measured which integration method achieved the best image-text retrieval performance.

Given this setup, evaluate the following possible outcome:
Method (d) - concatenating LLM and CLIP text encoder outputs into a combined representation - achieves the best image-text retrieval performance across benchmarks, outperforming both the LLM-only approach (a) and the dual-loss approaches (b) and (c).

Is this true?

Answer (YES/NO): YES